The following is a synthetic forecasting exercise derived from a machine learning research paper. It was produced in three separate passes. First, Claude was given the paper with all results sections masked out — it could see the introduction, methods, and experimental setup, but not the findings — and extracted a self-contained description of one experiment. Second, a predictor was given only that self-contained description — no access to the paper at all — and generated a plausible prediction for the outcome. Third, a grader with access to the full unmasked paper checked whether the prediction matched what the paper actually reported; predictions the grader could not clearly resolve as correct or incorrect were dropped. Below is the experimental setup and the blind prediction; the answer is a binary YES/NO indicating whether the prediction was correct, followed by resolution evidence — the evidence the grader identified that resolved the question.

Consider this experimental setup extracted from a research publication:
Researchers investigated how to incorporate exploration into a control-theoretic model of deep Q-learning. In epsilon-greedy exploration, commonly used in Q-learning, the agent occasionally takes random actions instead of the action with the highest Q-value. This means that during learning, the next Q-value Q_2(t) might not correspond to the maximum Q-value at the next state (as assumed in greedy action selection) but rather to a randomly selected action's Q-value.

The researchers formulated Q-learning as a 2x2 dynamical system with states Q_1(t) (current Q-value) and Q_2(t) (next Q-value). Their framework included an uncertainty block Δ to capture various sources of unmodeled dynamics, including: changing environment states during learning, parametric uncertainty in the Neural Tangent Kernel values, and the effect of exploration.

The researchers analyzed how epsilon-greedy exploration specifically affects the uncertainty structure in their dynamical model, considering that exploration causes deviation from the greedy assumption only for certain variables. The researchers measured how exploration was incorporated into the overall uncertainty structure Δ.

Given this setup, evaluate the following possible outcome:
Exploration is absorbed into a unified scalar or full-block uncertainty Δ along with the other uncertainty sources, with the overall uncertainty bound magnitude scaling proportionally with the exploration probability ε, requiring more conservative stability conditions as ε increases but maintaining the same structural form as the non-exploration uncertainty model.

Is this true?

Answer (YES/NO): NO